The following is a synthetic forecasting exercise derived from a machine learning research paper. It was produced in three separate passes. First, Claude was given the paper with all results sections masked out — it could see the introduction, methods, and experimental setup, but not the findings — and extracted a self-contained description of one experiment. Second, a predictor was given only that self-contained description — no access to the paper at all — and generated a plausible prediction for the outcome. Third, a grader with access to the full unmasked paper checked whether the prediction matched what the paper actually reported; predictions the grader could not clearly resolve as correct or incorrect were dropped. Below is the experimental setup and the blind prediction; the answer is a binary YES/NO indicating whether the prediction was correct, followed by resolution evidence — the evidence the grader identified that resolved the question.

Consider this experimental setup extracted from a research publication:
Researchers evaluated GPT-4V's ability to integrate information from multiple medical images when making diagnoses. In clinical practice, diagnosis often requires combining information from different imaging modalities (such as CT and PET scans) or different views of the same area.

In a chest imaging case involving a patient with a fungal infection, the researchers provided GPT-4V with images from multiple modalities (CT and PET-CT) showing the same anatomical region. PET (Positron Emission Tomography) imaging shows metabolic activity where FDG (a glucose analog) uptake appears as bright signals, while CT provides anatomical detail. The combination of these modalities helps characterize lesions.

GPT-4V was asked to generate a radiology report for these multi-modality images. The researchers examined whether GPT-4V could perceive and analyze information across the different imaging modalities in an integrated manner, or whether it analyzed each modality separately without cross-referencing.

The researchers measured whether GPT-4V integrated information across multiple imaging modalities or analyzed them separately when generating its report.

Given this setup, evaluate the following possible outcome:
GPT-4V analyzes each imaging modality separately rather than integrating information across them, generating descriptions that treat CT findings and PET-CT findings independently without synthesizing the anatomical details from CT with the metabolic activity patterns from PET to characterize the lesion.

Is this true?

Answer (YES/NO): YES